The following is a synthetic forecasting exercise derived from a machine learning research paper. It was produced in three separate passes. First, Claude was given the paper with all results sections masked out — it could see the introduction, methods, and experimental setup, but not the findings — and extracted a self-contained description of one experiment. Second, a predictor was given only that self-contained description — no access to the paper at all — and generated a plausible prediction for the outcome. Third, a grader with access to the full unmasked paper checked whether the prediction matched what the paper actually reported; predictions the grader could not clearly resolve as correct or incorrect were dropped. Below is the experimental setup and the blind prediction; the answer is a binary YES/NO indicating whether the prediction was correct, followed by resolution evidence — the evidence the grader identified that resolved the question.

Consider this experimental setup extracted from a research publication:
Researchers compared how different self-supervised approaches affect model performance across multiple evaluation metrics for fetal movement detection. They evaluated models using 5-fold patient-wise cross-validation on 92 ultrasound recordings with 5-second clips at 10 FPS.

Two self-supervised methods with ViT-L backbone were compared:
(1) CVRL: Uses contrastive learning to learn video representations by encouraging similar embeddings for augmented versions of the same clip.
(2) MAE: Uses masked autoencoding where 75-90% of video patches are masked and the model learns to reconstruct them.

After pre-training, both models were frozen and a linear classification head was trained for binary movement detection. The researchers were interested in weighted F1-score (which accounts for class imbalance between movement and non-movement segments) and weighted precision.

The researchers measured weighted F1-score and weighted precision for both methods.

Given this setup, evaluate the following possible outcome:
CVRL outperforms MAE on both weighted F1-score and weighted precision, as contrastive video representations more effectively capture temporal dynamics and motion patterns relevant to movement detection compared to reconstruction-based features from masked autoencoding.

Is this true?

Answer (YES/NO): YES